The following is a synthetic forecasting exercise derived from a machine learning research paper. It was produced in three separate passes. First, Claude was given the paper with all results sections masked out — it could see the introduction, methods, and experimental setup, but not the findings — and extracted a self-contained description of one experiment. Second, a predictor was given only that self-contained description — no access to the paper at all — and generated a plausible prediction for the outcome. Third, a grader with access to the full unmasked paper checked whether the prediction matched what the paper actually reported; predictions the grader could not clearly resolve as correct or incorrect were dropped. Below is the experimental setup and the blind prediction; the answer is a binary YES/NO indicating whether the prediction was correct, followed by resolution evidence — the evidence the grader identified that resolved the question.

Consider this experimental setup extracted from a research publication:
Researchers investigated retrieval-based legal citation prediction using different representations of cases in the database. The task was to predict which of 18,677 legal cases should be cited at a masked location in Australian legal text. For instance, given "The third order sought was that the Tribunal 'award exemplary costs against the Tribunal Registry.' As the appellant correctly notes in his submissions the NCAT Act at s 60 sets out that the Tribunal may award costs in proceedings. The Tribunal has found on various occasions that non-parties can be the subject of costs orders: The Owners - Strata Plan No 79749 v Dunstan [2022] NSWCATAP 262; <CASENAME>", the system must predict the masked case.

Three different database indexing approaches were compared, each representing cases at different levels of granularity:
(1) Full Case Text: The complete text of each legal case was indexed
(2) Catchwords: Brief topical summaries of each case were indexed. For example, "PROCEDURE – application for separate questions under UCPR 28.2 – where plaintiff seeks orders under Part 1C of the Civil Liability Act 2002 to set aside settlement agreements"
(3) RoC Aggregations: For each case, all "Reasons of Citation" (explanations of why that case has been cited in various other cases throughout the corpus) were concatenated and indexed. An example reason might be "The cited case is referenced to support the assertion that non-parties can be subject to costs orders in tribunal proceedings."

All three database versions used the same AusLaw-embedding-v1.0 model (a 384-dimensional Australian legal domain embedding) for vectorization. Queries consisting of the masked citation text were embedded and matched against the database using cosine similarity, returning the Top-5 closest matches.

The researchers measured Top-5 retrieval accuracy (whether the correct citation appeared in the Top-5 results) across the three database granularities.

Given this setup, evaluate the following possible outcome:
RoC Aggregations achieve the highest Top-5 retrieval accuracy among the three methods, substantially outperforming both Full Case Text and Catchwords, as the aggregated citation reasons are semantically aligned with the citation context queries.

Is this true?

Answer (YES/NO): YES